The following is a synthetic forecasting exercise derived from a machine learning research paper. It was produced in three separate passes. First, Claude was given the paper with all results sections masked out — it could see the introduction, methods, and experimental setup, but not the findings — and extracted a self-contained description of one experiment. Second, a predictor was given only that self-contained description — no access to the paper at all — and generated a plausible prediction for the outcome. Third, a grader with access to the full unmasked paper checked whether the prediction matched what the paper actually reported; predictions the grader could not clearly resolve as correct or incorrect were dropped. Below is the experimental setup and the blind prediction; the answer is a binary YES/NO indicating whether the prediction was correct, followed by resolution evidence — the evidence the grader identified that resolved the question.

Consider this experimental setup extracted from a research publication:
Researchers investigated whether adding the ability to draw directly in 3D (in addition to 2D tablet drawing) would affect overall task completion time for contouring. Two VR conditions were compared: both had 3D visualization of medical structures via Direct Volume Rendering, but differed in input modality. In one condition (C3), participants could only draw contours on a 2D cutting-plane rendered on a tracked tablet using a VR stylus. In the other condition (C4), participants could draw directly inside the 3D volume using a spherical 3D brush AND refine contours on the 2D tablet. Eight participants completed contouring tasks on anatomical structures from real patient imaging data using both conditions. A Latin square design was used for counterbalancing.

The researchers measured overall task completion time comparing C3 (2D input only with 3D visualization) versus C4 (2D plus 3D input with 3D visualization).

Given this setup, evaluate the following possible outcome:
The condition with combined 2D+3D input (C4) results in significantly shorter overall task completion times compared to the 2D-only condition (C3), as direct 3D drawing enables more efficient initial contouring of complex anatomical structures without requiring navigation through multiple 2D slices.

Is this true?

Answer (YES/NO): NO